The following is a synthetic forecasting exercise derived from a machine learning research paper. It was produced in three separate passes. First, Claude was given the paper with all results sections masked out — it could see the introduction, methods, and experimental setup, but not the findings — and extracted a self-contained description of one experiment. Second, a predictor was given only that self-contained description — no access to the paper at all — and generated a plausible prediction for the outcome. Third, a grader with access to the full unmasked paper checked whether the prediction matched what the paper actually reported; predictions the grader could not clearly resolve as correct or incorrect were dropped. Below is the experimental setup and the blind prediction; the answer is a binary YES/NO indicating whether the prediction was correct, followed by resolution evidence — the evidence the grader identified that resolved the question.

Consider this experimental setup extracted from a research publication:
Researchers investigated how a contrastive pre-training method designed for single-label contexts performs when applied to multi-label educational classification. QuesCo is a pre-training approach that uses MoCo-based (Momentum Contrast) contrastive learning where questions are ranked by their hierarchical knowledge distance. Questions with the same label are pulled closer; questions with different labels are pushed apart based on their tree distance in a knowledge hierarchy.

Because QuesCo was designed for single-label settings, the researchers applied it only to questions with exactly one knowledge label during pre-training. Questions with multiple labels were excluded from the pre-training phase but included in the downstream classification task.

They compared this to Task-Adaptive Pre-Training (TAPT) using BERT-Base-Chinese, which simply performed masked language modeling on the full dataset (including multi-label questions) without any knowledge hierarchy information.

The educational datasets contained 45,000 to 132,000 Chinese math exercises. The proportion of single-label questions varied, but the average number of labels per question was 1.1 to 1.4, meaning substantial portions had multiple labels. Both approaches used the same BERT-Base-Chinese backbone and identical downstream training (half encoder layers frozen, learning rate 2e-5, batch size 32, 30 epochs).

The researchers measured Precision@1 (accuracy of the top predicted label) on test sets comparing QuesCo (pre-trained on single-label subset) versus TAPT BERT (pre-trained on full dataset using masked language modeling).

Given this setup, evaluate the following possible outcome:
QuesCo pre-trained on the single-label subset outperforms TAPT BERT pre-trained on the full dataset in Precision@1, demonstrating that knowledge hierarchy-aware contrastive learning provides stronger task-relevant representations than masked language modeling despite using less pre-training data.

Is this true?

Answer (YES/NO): NO